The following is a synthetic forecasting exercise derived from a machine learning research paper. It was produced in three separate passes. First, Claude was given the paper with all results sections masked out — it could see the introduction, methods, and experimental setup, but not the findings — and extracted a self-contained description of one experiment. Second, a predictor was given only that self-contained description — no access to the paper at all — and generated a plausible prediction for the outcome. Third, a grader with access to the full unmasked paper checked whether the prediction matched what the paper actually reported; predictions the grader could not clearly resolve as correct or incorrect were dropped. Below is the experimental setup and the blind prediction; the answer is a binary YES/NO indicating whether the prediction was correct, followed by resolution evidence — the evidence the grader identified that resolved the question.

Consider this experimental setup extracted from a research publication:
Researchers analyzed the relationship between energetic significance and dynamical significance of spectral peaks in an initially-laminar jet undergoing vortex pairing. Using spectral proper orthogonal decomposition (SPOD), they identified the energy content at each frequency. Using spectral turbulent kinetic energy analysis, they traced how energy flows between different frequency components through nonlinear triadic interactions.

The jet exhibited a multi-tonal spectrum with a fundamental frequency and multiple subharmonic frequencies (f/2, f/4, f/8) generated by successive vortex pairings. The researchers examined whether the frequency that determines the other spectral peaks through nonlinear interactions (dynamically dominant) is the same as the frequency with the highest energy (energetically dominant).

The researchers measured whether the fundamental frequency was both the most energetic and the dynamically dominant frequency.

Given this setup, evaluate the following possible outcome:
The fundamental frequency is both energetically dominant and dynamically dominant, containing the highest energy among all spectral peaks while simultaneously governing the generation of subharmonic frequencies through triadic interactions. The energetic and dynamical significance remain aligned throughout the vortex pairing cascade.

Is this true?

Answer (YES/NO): NO